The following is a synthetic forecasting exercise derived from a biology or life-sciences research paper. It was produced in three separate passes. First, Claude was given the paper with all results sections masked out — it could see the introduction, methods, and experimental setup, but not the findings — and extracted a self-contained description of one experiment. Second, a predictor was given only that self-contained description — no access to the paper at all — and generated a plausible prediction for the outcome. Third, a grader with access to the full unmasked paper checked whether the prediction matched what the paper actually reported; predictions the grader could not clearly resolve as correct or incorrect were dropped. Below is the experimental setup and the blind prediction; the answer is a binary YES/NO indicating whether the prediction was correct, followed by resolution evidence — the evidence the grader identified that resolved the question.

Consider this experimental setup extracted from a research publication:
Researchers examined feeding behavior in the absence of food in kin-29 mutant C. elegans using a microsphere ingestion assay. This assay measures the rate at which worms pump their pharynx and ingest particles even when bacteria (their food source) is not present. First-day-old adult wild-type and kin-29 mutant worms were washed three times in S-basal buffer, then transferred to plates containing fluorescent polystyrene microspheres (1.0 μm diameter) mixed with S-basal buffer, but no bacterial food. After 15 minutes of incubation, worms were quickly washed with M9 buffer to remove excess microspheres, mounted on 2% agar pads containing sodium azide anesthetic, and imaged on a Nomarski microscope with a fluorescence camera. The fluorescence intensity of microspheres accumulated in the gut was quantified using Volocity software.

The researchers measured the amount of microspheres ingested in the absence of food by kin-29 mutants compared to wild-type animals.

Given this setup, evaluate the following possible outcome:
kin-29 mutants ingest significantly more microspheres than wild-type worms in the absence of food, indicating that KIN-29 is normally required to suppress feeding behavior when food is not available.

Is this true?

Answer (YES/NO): NO